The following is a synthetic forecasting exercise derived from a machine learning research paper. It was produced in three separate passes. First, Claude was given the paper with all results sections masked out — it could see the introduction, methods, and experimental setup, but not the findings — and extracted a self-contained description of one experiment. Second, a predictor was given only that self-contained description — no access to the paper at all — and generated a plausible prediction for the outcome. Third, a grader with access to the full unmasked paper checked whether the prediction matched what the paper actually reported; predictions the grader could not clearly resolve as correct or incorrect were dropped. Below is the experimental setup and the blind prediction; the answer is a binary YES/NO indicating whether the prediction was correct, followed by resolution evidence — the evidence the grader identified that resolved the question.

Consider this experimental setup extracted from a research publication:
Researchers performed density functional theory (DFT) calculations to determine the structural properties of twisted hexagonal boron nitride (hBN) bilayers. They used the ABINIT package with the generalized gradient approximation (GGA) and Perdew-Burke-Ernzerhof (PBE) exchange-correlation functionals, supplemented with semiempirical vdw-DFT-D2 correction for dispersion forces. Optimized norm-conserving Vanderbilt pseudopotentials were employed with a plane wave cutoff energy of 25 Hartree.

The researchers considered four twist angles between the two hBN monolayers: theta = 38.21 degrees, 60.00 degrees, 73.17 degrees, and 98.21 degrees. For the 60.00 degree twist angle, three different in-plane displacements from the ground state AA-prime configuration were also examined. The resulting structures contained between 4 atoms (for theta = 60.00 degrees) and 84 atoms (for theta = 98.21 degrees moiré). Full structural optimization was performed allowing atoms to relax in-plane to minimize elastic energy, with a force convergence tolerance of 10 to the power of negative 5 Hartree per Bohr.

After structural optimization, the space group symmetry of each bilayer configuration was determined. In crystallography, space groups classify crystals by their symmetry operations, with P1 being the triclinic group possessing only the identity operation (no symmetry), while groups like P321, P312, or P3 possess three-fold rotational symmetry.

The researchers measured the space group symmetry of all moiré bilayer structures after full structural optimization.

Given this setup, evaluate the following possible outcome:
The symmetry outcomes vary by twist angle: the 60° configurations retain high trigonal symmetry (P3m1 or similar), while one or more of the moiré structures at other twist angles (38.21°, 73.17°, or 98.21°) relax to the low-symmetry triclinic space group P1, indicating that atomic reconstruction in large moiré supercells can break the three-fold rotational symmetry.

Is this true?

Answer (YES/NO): NO